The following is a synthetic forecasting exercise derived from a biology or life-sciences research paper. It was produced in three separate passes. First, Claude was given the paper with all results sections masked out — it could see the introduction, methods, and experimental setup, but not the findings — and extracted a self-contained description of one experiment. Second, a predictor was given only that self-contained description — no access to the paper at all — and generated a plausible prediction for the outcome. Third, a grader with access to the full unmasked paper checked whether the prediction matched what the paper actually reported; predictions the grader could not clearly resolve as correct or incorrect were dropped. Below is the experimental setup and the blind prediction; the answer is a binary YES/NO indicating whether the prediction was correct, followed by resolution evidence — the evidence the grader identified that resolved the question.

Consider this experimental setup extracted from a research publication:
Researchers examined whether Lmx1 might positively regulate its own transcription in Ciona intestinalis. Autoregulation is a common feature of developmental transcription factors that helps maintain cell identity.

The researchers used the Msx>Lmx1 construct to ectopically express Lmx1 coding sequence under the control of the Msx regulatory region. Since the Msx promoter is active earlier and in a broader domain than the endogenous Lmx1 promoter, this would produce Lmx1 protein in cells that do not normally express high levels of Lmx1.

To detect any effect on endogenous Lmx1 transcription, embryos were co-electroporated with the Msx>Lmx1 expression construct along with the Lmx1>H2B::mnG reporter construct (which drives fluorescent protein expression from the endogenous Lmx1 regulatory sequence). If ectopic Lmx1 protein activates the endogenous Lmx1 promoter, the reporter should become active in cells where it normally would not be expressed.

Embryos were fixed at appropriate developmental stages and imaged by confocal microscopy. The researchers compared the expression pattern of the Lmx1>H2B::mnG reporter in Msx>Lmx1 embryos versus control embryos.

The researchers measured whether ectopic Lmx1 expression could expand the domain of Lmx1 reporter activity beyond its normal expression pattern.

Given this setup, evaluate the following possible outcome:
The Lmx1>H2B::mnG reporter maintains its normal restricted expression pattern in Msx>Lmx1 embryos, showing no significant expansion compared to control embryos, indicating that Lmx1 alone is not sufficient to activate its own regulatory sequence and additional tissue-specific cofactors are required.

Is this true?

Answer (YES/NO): NO